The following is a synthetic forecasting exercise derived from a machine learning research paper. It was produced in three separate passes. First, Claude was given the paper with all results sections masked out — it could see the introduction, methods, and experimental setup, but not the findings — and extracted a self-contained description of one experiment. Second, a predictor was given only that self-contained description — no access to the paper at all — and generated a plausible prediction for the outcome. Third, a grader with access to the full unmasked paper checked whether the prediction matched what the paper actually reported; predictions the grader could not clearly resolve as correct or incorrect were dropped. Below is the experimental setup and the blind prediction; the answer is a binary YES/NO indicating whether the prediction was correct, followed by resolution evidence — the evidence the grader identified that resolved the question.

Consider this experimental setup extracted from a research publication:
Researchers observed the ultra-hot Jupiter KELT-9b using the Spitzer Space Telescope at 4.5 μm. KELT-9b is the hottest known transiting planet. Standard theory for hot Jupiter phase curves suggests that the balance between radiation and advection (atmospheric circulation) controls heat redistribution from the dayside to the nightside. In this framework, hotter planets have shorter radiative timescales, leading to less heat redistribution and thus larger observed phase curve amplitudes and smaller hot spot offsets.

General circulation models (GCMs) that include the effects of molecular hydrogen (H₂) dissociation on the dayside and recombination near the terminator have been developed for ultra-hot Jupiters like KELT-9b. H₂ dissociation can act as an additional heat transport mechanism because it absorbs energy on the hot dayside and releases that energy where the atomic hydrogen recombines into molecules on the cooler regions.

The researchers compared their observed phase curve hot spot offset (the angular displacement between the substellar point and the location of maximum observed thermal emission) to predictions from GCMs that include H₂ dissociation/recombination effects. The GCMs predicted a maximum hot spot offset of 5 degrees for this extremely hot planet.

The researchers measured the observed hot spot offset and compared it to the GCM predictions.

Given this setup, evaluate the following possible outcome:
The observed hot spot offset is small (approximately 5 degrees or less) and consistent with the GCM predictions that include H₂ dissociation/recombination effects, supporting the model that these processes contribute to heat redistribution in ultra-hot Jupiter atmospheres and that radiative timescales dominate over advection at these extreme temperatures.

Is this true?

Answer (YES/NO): NO